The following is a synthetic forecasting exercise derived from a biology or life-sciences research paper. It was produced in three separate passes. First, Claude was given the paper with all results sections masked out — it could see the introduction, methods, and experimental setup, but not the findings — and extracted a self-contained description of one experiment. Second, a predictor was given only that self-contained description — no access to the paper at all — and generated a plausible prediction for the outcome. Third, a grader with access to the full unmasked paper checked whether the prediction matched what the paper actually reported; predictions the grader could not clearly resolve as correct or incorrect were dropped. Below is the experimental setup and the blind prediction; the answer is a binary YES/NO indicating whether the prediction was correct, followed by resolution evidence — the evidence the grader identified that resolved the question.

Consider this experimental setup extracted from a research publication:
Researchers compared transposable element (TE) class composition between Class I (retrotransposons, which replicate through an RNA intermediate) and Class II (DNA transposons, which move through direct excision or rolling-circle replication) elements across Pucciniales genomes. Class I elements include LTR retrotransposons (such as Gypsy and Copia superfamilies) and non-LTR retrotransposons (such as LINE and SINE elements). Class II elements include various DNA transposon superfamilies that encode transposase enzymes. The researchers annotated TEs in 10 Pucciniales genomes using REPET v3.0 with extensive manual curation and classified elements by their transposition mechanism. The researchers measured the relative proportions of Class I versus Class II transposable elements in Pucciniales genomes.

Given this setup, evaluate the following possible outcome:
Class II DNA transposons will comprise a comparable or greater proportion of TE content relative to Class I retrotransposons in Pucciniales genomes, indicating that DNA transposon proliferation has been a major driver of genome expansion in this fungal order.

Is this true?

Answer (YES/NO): NO